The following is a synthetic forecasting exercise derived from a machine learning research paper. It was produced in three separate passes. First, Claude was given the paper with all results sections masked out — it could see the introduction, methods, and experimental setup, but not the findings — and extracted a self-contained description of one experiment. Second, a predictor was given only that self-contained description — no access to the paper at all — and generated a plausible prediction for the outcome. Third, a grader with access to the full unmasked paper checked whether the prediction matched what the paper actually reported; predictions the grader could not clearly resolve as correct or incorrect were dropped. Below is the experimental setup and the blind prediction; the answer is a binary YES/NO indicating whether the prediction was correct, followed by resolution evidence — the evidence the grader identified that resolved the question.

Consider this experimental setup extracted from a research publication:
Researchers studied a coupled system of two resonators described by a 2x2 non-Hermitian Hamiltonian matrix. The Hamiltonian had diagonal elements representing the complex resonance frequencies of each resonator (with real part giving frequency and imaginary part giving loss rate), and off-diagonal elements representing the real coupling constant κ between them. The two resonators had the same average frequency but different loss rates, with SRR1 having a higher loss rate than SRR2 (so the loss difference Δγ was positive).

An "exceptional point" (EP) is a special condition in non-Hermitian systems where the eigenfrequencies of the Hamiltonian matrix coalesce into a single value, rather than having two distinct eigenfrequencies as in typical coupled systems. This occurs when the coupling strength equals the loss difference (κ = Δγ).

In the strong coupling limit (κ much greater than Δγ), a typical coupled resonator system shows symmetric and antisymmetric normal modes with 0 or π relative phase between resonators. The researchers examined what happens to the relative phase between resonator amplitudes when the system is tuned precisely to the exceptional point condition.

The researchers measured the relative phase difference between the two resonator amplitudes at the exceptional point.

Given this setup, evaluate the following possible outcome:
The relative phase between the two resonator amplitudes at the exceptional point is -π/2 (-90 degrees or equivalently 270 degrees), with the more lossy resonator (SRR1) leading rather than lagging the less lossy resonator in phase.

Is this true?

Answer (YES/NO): YES